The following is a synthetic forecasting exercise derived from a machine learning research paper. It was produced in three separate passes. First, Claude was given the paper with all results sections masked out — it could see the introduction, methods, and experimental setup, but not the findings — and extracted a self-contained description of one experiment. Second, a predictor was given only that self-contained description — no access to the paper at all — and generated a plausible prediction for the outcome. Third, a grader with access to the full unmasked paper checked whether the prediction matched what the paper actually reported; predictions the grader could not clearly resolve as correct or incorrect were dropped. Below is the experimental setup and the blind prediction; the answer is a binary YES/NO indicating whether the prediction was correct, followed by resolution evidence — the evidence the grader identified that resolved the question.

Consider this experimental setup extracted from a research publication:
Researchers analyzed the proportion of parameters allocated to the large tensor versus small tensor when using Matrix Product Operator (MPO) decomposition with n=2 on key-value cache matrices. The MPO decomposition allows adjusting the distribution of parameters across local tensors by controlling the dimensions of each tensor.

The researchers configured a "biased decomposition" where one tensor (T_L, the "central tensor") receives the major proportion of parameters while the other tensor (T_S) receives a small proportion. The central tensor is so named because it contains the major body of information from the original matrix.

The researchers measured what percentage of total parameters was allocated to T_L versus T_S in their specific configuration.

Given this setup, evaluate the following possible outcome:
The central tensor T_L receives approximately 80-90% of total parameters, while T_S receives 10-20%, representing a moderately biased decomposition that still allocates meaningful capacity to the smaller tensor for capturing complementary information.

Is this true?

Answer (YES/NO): NO